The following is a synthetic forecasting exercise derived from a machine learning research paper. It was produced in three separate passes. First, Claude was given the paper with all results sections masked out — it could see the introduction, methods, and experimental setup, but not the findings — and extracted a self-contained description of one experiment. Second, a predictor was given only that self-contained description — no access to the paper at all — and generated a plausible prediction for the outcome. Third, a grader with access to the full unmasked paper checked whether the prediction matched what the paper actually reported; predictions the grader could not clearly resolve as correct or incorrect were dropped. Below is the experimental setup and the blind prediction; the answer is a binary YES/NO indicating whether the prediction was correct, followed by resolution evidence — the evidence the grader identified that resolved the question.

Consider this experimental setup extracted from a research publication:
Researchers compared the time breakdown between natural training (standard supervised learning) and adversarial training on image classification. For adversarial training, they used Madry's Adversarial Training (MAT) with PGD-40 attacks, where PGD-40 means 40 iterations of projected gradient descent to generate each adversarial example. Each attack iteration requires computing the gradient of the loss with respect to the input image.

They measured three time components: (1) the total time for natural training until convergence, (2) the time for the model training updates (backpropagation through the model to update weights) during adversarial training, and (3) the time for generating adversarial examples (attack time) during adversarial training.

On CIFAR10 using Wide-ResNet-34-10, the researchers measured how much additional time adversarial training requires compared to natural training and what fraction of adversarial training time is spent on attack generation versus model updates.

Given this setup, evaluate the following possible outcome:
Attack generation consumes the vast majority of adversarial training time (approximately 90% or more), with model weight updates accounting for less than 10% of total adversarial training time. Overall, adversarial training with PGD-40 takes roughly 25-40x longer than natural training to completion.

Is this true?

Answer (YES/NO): NO